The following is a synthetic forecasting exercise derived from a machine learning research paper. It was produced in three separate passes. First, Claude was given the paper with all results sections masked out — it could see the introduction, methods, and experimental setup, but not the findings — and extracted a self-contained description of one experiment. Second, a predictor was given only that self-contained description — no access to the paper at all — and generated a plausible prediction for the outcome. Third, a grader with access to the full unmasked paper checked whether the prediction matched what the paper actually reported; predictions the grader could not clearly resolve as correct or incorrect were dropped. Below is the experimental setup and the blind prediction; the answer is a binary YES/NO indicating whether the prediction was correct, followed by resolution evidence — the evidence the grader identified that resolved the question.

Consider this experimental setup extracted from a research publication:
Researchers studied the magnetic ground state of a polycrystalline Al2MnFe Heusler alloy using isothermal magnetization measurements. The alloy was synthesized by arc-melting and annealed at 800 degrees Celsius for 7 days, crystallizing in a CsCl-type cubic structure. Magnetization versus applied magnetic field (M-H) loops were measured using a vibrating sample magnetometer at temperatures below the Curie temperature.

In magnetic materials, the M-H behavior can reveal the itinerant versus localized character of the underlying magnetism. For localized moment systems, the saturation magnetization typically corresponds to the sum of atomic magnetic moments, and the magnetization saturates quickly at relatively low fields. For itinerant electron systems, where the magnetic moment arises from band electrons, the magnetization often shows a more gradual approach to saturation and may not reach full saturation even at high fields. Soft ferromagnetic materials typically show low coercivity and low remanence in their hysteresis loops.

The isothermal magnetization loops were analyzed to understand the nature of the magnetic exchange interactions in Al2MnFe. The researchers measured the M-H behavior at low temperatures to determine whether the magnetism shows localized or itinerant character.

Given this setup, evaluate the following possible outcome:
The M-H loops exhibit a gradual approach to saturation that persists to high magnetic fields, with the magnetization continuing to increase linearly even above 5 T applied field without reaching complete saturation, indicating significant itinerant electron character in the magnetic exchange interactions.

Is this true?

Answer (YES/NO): YES